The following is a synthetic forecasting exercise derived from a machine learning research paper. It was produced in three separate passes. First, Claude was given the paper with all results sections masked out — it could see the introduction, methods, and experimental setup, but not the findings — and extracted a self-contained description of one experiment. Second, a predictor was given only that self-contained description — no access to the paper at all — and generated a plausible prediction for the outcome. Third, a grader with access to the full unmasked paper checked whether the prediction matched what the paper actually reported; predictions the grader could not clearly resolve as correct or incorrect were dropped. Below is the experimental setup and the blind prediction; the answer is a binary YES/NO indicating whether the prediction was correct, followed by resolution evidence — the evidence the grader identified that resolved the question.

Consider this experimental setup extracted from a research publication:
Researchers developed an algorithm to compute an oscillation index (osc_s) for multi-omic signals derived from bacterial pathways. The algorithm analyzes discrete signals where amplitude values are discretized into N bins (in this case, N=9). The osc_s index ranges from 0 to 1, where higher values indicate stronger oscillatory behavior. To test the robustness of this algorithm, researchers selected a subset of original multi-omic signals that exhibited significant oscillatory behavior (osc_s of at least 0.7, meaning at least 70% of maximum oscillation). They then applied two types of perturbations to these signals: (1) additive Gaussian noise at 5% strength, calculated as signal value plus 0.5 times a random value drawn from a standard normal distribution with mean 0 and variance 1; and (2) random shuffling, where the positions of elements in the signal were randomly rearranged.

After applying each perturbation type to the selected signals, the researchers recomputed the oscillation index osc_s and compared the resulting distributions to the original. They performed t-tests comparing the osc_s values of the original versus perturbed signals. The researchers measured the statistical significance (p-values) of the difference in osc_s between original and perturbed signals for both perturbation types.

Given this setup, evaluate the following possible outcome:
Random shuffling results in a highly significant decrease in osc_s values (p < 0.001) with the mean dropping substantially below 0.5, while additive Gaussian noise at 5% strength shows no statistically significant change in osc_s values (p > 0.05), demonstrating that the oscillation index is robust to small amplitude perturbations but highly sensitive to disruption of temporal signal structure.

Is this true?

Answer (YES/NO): NO